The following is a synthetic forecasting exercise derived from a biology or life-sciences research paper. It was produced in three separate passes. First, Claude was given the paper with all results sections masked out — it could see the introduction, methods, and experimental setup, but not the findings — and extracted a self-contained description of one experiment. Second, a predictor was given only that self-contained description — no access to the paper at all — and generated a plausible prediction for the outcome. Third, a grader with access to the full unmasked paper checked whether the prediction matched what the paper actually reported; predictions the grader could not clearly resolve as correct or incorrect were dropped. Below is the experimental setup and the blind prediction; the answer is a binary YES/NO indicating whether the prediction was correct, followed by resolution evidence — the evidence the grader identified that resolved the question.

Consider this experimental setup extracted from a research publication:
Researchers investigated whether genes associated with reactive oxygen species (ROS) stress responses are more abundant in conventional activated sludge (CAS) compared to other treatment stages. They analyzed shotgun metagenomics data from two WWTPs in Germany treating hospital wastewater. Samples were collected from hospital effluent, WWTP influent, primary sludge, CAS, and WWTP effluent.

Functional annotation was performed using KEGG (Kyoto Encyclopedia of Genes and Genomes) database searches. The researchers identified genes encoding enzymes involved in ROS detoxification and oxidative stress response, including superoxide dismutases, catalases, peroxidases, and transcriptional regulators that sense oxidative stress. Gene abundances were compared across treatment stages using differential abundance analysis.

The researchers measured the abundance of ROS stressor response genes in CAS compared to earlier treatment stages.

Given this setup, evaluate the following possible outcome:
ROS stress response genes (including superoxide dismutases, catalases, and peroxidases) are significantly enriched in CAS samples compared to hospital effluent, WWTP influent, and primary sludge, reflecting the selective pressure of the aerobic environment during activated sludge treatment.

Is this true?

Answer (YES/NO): YES